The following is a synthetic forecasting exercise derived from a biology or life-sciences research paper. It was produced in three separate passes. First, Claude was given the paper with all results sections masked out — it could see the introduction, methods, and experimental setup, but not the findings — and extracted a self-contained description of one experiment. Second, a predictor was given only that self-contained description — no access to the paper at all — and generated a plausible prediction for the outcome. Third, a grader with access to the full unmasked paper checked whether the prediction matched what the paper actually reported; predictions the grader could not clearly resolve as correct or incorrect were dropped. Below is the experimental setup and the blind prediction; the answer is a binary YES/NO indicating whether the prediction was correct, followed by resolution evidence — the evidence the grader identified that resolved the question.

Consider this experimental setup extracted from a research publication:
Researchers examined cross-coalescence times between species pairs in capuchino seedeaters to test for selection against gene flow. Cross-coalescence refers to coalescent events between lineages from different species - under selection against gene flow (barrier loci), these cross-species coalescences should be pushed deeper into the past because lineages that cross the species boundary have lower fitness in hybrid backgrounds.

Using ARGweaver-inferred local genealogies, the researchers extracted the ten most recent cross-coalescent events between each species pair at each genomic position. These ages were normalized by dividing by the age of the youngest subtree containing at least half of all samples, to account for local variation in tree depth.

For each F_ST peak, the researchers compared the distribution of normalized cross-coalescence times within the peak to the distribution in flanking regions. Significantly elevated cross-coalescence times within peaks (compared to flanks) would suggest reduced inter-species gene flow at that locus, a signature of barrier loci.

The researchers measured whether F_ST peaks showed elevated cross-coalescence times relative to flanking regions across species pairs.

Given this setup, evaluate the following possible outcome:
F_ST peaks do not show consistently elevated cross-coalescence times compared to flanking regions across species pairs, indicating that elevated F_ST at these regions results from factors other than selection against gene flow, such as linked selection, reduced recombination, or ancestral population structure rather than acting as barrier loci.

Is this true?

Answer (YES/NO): YES